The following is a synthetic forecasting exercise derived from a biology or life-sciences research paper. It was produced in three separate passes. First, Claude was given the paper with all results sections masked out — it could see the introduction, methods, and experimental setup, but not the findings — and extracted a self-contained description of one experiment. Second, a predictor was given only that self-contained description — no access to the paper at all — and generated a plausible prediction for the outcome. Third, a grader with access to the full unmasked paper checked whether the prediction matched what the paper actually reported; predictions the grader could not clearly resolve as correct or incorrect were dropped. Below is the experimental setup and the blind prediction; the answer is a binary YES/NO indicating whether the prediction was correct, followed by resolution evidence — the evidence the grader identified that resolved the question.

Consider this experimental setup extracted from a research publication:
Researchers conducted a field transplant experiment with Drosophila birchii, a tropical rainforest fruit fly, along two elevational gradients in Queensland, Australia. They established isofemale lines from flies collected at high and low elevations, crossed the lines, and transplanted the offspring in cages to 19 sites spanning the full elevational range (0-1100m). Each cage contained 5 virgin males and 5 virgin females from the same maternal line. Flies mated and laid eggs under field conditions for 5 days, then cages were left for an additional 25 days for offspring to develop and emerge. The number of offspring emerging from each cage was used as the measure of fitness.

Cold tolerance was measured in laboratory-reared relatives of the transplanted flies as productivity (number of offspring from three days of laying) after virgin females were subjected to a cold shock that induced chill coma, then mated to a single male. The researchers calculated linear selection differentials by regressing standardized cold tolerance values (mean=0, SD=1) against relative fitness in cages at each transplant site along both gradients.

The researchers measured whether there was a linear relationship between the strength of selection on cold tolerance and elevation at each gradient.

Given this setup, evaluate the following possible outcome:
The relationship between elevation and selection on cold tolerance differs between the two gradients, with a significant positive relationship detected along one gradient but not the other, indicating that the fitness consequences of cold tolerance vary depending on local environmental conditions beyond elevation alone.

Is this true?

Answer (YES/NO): NO